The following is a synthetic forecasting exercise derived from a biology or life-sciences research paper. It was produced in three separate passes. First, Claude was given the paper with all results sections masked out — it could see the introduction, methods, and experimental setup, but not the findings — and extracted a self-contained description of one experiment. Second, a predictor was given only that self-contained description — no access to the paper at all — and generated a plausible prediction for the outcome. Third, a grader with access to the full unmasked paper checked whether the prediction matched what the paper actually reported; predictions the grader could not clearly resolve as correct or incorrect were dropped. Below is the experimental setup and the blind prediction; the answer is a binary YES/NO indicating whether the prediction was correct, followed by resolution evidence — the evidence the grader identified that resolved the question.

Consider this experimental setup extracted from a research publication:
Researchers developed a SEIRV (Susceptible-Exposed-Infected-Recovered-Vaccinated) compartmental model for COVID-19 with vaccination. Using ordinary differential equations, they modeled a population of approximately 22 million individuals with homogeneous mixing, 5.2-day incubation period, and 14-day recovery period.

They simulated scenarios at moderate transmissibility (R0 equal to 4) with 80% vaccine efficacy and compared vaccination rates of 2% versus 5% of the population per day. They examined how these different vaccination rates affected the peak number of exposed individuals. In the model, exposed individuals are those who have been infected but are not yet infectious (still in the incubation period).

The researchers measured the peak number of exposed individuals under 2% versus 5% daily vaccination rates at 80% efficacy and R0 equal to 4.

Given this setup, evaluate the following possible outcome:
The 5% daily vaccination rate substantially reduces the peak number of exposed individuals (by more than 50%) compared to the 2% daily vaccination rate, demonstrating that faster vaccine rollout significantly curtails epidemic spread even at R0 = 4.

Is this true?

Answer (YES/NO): YES